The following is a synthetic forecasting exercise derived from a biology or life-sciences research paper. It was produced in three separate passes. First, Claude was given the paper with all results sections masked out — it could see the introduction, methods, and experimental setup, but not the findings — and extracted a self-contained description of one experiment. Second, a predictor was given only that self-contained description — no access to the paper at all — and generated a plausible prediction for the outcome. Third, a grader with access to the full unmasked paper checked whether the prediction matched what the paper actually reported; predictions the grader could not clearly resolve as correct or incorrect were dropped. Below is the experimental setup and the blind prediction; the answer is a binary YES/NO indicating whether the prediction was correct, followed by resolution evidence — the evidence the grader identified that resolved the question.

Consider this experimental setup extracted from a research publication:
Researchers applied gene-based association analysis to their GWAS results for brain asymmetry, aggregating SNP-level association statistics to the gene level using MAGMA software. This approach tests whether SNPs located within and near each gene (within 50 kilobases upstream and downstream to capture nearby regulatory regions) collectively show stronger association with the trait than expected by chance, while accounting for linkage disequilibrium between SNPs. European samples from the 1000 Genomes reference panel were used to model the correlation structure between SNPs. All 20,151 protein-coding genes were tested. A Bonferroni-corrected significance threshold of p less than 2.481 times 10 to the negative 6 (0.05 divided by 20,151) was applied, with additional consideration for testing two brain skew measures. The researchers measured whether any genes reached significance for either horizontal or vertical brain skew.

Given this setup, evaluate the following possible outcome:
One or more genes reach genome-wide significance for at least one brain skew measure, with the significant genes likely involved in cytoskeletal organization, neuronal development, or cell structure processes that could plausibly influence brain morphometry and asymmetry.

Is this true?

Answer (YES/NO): NO